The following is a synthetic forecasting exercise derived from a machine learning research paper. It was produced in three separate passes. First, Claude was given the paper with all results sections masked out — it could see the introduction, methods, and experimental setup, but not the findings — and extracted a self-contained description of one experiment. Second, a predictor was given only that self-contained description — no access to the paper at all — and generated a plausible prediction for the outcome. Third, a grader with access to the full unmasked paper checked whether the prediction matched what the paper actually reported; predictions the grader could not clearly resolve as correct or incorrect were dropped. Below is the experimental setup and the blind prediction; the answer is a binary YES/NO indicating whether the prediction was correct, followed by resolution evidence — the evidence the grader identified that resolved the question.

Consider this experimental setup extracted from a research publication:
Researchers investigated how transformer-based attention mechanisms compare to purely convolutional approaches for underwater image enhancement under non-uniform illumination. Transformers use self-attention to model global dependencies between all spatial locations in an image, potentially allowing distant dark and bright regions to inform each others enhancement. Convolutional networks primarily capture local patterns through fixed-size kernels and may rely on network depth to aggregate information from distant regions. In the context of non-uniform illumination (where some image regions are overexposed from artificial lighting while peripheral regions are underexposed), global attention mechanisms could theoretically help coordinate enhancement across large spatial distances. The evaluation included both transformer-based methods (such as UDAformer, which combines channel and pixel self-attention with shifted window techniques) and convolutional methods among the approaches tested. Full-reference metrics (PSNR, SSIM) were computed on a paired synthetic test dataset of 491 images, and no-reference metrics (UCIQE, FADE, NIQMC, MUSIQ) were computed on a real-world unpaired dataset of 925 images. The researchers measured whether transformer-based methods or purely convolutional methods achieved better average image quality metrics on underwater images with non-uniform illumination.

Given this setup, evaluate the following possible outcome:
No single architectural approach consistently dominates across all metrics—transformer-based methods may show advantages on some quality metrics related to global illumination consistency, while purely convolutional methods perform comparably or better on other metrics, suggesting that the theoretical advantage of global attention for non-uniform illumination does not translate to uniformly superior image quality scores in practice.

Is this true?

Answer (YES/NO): YES